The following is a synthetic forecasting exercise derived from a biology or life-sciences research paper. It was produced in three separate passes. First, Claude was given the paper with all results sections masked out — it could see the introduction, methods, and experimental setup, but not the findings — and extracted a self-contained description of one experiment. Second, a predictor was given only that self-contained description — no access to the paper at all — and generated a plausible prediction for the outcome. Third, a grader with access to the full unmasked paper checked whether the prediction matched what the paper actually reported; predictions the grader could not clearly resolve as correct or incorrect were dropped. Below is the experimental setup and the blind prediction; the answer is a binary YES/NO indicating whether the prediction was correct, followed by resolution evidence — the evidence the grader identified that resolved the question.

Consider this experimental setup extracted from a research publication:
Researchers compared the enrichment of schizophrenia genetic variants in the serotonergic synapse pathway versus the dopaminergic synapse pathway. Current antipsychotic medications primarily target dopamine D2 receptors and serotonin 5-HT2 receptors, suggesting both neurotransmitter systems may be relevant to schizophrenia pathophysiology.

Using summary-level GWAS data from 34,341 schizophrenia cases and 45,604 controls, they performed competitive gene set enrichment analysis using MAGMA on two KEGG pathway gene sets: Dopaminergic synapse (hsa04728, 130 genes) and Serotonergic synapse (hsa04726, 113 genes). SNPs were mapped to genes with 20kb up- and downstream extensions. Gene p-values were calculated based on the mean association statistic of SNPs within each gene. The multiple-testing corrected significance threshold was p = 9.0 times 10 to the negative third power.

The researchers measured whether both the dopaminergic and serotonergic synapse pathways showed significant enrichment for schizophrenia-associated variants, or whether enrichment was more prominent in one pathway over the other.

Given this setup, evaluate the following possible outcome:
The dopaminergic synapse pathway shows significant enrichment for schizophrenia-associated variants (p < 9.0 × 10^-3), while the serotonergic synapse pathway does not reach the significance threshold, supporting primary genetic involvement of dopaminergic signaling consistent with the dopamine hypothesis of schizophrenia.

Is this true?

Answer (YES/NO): YES